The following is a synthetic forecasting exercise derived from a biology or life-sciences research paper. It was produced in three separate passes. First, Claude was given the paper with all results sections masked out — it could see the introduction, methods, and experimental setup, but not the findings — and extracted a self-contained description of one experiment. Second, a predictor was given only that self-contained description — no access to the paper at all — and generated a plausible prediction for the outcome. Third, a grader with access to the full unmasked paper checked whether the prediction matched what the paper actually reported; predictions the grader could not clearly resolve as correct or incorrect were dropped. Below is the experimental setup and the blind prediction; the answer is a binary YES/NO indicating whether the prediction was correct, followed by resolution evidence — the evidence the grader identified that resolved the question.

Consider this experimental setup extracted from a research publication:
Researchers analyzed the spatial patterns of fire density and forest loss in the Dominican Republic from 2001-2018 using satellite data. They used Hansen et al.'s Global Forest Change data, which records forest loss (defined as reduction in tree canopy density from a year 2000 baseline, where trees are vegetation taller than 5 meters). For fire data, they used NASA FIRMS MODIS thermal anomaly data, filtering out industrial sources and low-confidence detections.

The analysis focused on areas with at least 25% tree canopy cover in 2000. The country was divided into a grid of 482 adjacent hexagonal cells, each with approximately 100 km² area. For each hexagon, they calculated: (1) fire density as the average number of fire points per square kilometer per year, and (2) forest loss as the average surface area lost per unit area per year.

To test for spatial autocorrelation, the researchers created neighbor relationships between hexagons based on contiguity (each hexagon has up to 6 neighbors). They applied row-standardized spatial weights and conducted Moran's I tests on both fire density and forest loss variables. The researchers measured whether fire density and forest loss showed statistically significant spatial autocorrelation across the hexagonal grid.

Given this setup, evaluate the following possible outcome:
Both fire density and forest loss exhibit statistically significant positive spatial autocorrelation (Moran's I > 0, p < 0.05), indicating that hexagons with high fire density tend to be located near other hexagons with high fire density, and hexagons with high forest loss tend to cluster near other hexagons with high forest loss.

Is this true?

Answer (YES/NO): YES